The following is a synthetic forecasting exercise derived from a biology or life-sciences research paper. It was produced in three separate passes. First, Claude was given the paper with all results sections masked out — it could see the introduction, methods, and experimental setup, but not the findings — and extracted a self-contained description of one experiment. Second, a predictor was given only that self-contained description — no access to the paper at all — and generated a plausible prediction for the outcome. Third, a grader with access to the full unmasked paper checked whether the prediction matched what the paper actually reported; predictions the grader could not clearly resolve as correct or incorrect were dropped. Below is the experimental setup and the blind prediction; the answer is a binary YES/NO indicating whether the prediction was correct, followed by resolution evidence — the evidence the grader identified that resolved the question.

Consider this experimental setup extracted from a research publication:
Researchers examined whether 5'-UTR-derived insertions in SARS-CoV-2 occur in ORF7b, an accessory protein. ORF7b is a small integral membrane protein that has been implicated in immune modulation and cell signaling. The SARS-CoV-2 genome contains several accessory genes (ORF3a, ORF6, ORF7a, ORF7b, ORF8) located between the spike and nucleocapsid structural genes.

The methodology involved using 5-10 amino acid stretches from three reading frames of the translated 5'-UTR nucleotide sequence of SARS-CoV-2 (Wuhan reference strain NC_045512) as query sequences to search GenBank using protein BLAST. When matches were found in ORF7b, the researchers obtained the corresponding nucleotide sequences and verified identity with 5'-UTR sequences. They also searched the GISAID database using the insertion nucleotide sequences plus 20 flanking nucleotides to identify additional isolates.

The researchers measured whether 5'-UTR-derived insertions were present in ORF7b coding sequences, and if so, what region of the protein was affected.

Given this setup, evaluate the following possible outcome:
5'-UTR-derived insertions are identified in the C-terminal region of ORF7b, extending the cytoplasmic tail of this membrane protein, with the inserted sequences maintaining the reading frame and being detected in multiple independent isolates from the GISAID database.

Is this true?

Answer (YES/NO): NO